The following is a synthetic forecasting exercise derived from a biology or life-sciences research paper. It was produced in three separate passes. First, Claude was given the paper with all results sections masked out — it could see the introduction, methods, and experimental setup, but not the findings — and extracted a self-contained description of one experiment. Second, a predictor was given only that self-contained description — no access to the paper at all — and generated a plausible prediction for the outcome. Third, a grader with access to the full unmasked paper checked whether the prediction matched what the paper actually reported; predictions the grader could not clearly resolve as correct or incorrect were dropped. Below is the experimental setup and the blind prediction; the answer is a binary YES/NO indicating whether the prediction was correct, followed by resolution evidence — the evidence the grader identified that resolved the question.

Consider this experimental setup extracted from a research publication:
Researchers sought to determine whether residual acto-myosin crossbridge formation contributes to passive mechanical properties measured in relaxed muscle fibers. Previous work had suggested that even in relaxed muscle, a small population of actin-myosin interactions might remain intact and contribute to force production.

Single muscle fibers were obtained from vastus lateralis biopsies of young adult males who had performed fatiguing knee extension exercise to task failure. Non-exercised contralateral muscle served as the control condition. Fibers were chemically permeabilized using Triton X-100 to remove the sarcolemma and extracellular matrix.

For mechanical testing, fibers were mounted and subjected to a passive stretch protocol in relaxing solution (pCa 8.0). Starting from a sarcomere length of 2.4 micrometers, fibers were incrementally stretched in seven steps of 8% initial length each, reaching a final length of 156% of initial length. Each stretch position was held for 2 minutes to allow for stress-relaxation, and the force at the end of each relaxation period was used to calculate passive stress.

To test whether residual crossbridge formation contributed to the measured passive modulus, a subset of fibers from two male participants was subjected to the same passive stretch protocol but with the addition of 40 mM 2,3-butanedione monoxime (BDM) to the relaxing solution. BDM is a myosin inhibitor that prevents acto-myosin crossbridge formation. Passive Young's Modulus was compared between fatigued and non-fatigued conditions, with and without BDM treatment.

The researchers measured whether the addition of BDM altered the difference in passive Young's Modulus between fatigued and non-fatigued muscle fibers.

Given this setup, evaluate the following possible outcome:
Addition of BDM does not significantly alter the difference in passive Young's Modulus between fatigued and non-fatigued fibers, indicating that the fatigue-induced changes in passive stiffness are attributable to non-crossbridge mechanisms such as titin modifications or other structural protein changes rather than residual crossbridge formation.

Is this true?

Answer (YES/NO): YES